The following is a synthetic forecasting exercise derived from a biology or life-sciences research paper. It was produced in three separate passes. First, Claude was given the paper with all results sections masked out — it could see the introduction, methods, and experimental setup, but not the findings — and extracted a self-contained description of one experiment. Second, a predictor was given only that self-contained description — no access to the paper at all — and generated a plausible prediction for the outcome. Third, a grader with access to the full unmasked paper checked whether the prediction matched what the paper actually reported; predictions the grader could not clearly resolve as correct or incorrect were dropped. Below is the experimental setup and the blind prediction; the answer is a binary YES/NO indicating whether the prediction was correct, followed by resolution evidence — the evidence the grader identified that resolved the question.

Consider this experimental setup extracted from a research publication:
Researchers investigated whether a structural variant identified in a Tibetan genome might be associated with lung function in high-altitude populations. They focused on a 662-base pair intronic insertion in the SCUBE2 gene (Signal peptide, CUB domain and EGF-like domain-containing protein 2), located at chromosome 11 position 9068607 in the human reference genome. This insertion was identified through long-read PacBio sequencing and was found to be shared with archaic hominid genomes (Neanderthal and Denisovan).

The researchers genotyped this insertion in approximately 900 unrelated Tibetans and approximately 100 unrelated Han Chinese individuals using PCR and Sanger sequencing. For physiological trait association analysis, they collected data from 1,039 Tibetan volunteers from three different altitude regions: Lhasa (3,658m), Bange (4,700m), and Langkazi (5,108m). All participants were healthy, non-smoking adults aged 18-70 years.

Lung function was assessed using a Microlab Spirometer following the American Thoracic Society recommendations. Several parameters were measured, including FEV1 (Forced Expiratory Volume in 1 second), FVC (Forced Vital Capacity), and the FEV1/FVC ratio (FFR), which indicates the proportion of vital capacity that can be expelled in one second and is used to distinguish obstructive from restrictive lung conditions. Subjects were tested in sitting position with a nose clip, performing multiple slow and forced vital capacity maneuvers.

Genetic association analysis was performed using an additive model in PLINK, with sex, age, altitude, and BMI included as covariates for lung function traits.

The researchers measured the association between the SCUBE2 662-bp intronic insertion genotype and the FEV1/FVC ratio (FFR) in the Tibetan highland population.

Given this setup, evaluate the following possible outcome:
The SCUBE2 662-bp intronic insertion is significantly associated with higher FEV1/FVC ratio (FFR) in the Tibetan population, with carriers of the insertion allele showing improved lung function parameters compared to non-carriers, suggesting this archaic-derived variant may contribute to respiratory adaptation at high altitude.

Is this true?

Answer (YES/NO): NO